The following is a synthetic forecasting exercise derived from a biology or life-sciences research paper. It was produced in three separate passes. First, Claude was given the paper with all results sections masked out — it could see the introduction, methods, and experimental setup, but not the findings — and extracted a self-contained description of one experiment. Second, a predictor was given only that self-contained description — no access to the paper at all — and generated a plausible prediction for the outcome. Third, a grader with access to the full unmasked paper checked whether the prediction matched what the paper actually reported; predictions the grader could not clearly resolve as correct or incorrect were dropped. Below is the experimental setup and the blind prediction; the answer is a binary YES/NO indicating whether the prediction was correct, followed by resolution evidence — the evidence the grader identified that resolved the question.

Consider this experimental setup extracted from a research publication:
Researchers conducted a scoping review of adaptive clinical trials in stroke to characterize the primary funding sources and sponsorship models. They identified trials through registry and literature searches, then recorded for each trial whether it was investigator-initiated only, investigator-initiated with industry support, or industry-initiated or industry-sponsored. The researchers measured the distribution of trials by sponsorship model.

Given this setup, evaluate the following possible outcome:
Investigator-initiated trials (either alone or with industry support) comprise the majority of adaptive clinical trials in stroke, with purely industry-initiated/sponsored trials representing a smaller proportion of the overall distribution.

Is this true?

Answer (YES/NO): YES